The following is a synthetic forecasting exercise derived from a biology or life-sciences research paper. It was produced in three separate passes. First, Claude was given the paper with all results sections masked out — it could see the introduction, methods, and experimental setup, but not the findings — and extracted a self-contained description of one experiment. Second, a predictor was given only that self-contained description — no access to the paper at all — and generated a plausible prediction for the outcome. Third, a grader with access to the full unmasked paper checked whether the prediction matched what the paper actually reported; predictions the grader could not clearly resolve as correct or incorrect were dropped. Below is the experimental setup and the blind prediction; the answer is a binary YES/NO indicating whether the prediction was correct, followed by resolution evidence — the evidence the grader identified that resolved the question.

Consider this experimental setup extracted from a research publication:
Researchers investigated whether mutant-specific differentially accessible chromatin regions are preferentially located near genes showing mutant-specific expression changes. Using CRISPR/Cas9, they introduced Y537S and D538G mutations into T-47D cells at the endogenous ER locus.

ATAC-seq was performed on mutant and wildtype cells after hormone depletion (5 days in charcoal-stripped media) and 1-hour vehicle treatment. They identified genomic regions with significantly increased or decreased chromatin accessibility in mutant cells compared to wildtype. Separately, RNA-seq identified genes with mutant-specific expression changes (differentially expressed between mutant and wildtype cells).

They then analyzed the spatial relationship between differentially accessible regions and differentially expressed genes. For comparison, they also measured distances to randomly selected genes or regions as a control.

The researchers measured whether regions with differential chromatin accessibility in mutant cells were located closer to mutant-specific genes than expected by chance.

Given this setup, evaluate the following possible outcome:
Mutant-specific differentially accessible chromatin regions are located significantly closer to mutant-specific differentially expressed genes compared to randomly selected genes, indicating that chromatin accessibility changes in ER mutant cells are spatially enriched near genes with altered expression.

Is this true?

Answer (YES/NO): YES